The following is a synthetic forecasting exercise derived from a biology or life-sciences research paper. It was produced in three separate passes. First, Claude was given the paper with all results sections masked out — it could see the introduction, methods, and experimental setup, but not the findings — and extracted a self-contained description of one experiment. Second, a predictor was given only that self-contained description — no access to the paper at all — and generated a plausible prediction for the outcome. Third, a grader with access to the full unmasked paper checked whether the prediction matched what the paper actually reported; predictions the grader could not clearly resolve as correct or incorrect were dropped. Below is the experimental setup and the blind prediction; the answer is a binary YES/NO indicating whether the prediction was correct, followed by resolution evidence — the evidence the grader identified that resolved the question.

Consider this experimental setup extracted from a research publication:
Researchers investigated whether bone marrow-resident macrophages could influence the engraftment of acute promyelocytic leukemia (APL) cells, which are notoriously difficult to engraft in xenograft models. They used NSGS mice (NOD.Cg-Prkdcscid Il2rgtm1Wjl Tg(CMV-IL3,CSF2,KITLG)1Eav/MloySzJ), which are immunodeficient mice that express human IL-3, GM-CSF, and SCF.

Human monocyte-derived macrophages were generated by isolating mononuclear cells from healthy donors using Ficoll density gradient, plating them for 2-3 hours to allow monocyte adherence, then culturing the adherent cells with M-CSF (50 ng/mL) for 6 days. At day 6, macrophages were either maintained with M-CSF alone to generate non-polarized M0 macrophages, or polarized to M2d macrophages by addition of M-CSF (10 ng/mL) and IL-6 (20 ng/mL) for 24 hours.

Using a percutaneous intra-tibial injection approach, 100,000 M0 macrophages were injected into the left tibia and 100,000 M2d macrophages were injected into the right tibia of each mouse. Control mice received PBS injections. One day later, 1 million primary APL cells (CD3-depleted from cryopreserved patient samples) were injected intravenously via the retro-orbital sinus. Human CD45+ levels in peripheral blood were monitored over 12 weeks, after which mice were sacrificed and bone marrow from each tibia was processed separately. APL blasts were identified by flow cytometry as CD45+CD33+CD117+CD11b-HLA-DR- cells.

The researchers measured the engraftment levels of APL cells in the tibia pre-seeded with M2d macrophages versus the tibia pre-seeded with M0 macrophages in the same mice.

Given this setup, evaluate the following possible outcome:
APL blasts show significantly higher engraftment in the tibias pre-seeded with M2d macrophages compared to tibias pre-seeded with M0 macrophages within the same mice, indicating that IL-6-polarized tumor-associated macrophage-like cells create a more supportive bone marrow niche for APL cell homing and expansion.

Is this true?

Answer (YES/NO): YES